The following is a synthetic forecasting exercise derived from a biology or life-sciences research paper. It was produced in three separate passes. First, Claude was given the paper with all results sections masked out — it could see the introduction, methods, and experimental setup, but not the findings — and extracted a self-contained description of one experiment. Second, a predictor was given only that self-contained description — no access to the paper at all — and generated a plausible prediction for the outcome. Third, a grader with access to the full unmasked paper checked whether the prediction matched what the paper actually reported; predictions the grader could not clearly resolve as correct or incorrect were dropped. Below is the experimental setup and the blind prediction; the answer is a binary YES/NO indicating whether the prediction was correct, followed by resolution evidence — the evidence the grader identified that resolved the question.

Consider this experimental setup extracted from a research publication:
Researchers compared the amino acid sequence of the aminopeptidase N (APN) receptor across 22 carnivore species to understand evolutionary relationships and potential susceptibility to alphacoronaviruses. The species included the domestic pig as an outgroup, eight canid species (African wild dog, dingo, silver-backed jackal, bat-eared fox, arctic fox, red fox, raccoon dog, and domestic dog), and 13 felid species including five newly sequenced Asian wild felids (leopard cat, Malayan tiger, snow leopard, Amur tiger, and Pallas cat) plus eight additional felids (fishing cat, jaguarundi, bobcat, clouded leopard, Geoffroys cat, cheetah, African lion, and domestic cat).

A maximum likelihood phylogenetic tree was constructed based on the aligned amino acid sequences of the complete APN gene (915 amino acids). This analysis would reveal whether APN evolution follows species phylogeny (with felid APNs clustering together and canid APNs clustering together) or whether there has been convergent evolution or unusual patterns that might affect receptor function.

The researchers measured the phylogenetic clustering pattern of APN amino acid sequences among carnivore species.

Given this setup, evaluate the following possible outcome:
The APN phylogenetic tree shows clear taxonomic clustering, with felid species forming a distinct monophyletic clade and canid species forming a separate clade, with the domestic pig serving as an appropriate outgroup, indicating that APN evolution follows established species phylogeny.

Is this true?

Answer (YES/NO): YES